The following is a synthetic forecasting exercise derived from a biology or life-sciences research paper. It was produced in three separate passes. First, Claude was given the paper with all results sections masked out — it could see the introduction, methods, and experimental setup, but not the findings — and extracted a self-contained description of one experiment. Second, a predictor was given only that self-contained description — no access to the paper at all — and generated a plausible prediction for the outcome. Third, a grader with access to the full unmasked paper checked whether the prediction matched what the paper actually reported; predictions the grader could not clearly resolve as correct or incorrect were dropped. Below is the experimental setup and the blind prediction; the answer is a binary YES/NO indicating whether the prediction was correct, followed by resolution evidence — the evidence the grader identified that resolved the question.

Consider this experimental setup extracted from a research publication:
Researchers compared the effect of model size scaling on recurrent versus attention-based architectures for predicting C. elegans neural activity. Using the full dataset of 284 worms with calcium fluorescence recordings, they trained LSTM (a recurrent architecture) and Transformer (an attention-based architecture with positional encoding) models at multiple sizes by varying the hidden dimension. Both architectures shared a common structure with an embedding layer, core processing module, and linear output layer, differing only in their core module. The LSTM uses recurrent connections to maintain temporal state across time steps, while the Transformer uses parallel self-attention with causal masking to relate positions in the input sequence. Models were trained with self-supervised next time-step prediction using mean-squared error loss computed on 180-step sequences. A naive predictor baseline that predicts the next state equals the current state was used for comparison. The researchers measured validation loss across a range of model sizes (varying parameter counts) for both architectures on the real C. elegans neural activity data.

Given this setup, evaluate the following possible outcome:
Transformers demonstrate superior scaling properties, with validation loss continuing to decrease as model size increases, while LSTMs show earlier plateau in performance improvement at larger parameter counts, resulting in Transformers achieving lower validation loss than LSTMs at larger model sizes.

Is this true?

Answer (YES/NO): NO